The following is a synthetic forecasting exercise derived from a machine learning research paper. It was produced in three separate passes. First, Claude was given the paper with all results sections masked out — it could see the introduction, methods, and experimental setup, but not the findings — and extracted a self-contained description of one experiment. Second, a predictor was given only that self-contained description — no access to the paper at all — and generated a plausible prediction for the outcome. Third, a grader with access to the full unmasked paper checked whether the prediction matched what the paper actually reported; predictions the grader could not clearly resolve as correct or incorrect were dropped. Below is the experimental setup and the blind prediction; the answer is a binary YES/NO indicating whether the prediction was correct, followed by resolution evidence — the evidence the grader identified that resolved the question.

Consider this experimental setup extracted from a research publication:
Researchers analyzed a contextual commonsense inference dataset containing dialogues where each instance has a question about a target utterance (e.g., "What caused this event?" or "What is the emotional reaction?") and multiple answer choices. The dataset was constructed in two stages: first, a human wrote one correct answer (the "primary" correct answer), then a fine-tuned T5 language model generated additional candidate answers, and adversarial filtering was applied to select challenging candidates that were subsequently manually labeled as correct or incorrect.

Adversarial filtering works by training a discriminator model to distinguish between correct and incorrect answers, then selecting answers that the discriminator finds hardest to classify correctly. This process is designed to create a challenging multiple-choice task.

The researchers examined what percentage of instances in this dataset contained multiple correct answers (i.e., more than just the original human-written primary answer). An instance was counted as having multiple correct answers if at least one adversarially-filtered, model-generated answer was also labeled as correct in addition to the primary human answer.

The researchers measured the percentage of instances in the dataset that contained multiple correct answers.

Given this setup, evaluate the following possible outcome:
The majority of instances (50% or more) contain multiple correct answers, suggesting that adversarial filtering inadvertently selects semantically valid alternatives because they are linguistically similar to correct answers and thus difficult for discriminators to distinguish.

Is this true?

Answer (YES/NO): NO